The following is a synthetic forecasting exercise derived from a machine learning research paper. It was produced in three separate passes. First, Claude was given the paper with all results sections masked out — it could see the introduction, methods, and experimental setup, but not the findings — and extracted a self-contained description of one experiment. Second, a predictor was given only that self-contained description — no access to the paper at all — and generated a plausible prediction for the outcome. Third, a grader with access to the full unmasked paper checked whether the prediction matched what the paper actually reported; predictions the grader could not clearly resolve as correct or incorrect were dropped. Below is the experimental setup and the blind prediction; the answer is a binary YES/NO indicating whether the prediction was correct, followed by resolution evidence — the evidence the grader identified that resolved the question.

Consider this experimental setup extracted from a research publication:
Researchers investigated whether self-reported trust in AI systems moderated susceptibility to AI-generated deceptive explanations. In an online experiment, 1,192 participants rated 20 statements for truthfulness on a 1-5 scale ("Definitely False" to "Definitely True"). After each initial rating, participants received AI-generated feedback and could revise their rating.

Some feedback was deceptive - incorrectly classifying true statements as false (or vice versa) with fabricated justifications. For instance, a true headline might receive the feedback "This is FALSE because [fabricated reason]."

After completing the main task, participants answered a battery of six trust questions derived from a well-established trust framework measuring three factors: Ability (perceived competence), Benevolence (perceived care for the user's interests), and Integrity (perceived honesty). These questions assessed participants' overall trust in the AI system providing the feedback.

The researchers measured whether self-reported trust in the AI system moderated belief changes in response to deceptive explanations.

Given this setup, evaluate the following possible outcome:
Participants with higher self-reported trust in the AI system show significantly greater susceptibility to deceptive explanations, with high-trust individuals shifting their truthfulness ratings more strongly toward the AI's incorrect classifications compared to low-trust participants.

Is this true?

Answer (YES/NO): NO